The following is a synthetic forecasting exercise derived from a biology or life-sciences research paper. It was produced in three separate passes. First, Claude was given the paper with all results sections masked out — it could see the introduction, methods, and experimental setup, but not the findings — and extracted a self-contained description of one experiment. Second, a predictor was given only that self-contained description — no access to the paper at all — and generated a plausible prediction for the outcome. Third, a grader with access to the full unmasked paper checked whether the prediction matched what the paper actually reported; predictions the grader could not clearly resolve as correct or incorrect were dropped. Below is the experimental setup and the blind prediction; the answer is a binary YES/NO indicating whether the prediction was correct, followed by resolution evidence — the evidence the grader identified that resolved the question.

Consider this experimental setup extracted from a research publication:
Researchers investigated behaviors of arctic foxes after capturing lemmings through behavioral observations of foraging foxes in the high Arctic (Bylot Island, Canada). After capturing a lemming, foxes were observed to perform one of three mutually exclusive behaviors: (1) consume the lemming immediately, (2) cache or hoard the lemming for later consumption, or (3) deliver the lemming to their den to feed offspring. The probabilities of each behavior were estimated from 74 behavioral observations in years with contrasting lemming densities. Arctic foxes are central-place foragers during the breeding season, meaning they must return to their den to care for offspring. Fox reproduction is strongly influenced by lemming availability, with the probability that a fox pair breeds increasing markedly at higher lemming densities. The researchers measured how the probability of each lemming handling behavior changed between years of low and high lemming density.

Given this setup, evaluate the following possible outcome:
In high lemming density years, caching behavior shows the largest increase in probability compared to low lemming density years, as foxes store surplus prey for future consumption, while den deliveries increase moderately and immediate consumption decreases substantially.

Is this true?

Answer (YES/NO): NO